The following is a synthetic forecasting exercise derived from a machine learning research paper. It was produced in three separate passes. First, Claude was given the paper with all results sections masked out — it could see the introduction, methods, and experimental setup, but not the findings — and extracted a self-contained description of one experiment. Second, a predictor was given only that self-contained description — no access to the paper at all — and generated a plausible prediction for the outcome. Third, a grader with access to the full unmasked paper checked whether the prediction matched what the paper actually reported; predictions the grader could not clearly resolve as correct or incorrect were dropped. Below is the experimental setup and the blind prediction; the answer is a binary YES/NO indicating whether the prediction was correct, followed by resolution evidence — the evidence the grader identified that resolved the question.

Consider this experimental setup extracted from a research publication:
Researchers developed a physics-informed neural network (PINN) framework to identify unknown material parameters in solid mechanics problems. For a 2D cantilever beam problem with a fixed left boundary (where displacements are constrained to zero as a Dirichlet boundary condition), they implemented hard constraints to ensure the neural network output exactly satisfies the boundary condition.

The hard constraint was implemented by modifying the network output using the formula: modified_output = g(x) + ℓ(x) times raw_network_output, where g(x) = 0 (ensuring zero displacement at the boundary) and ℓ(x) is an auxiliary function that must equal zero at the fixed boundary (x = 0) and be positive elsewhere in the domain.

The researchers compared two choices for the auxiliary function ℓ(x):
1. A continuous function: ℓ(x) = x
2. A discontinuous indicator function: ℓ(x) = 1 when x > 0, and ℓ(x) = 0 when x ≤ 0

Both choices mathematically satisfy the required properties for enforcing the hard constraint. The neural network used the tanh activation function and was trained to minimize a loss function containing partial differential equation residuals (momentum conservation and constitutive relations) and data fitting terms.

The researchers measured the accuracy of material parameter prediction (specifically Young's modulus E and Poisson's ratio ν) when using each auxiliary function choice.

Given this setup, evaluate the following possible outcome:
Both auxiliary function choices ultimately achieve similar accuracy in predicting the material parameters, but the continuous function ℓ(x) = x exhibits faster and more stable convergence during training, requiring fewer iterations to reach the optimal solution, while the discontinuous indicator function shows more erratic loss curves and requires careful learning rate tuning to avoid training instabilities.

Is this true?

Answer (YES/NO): NO